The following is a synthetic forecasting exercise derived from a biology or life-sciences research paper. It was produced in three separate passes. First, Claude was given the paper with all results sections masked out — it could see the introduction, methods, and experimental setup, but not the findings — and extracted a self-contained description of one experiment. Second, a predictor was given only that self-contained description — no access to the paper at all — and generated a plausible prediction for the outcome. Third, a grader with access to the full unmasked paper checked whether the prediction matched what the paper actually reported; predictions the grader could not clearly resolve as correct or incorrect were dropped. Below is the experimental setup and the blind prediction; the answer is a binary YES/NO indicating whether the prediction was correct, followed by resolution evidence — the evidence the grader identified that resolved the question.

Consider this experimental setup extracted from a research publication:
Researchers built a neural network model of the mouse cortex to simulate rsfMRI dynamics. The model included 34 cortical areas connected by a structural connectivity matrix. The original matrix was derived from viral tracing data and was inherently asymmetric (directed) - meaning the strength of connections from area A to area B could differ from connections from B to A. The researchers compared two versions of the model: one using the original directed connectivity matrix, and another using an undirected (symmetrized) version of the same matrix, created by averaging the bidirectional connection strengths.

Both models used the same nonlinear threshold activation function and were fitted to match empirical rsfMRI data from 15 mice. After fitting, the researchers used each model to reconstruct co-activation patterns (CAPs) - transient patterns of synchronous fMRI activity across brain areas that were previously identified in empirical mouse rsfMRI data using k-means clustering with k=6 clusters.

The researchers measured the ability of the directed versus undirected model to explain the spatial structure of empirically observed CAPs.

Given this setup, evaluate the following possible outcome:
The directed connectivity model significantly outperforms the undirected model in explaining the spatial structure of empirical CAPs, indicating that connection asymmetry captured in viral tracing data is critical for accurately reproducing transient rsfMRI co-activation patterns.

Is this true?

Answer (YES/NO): YES